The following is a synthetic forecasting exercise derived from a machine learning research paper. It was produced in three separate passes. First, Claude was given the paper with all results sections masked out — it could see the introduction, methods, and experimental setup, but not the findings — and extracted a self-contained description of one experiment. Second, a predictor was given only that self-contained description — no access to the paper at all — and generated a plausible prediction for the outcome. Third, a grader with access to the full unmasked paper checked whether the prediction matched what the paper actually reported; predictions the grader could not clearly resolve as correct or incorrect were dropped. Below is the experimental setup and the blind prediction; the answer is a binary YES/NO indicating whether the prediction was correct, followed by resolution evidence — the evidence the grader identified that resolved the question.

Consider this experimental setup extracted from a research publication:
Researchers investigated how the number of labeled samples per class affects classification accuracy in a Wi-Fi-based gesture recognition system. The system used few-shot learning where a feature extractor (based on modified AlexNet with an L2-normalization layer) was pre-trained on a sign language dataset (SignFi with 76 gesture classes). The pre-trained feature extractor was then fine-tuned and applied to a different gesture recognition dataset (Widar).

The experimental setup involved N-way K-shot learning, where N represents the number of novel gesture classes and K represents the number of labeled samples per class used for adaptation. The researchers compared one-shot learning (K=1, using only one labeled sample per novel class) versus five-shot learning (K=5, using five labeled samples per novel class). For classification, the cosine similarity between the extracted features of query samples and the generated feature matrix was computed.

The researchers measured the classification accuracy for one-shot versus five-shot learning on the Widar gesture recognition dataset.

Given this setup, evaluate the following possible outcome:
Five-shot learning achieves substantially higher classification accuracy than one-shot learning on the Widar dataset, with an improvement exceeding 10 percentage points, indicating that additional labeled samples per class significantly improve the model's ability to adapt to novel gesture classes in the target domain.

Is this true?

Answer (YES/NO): YES